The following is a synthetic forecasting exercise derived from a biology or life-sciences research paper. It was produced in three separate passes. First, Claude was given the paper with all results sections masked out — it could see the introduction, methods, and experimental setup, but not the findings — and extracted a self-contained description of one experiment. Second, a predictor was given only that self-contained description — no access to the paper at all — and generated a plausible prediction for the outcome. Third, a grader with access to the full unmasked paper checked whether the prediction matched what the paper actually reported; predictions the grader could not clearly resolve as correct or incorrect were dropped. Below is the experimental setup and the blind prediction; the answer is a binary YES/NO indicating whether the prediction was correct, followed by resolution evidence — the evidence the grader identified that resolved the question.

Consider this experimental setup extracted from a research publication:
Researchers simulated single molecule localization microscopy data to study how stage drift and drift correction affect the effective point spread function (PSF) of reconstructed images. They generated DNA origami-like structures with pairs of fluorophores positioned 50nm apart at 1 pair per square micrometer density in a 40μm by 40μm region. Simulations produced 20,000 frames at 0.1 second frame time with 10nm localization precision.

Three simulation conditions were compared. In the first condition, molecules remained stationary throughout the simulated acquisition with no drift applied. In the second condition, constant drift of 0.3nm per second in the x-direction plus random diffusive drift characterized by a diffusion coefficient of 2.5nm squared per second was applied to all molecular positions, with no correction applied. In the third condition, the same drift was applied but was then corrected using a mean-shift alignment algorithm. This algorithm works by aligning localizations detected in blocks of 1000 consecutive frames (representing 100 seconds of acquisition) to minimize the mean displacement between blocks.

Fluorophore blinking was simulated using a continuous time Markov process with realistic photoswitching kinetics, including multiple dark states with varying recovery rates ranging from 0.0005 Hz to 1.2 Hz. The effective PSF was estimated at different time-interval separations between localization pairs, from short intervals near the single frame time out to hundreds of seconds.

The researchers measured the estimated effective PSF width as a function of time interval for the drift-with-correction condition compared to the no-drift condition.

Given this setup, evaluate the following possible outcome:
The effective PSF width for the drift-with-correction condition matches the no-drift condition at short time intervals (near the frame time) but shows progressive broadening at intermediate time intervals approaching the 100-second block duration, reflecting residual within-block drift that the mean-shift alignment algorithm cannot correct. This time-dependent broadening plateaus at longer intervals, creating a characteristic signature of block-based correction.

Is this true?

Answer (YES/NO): NO